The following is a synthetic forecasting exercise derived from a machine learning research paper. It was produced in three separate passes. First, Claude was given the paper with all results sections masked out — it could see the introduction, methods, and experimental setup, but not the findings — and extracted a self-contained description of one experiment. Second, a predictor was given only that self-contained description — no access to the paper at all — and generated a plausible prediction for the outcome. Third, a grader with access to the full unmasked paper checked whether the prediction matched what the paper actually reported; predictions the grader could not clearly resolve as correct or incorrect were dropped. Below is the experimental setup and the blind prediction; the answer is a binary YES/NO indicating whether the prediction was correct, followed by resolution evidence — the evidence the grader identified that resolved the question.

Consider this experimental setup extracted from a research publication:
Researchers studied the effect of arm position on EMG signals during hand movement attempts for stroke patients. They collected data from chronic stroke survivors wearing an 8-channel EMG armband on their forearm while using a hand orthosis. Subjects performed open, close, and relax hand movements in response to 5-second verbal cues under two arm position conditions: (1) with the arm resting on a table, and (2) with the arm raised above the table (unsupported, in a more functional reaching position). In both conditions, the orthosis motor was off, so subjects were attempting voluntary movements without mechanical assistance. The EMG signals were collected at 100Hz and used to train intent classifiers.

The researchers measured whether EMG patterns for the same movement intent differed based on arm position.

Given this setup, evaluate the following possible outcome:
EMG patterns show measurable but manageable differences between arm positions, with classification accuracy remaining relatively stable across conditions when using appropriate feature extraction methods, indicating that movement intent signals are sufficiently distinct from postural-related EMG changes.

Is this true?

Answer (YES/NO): NO